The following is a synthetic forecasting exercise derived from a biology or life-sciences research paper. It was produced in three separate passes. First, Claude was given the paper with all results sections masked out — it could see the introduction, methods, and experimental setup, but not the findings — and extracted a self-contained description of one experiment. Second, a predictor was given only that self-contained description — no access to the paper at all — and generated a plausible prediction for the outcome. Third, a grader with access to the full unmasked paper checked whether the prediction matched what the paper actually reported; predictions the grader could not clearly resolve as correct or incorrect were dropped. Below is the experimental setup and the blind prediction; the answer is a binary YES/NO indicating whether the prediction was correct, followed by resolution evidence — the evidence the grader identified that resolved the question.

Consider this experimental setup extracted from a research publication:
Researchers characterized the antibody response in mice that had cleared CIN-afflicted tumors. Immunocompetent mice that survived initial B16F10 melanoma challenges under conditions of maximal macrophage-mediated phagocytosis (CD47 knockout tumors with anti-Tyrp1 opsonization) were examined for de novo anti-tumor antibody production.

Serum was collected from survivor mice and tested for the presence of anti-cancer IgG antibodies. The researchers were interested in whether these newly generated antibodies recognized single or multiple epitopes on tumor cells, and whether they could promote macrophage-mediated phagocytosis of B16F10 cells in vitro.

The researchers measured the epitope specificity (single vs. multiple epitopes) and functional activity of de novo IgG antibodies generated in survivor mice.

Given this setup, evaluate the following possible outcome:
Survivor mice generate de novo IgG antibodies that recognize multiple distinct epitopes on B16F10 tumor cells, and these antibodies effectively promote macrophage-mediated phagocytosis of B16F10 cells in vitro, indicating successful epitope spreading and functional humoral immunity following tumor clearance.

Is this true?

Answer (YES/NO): YES